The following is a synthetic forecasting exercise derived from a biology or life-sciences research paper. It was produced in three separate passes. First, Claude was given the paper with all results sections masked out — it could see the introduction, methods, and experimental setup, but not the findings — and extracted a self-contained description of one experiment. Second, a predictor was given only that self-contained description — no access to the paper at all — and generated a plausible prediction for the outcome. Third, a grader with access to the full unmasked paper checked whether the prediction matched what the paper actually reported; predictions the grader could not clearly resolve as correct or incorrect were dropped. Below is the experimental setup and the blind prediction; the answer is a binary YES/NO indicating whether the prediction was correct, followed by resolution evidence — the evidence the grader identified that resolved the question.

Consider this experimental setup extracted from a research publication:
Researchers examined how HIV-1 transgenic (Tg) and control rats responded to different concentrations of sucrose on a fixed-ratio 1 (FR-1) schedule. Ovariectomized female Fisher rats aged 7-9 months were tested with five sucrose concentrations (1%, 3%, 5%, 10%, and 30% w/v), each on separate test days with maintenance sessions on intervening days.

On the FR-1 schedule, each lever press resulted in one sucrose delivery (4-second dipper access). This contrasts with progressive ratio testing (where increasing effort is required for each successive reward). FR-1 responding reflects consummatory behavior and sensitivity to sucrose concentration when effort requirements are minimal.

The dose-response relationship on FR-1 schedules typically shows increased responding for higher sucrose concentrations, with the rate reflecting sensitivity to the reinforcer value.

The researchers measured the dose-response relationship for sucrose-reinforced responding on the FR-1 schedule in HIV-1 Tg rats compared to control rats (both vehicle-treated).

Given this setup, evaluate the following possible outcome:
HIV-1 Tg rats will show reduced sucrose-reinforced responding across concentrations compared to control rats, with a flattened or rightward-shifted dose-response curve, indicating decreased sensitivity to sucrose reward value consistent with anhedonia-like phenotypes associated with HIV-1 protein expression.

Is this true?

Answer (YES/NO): YES